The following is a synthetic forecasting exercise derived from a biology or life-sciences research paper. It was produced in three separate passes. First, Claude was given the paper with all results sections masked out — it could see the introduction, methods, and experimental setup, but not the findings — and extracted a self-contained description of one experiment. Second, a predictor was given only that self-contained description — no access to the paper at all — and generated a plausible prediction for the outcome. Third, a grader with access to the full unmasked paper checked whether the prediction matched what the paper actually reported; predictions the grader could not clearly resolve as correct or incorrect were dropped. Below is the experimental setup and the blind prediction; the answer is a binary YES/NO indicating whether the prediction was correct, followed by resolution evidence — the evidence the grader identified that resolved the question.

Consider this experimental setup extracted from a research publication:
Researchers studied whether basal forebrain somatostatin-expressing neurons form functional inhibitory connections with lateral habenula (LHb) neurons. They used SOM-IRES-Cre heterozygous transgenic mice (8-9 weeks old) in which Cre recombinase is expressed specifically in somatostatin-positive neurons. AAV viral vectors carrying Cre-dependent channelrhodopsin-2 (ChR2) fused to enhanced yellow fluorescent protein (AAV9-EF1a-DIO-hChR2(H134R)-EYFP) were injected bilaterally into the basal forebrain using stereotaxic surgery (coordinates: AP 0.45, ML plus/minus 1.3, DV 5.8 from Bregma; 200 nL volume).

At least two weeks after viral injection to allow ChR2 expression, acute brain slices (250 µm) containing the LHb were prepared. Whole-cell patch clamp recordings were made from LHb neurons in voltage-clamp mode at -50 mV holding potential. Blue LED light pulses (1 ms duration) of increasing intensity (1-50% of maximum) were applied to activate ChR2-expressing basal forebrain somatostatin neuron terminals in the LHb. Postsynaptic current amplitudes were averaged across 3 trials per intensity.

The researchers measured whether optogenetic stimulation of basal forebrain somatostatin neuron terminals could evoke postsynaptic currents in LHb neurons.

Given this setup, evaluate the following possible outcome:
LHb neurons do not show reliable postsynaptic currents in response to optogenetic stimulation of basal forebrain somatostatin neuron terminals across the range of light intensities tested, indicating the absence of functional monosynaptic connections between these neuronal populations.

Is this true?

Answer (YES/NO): NO